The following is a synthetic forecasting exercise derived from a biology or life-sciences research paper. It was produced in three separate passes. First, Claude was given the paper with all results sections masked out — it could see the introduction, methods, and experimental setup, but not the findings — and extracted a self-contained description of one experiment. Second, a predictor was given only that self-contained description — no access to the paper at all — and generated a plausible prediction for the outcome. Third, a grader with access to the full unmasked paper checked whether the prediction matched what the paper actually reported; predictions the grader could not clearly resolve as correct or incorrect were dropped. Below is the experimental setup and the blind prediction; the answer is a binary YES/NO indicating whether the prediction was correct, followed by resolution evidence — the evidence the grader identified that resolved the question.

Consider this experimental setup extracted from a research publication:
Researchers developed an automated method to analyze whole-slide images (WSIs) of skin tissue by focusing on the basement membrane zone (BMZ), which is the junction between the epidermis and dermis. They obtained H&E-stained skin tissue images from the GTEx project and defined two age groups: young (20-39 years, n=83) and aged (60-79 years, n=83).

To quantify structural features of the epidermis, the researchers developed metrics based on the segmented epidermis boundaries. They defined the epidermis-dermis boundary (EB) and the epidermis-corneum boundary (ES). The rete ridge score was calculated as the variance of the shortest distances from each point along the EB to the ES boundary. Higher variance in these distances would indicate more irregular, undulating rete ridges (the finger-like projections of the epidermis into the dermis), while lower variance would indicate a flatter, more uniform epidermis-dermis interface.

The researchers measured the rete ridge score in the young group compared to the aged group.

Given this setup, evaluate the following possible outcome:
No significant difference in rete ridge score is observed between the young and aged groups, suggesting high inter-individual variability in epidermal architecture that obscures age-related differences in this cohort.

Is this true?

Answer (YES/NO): NO